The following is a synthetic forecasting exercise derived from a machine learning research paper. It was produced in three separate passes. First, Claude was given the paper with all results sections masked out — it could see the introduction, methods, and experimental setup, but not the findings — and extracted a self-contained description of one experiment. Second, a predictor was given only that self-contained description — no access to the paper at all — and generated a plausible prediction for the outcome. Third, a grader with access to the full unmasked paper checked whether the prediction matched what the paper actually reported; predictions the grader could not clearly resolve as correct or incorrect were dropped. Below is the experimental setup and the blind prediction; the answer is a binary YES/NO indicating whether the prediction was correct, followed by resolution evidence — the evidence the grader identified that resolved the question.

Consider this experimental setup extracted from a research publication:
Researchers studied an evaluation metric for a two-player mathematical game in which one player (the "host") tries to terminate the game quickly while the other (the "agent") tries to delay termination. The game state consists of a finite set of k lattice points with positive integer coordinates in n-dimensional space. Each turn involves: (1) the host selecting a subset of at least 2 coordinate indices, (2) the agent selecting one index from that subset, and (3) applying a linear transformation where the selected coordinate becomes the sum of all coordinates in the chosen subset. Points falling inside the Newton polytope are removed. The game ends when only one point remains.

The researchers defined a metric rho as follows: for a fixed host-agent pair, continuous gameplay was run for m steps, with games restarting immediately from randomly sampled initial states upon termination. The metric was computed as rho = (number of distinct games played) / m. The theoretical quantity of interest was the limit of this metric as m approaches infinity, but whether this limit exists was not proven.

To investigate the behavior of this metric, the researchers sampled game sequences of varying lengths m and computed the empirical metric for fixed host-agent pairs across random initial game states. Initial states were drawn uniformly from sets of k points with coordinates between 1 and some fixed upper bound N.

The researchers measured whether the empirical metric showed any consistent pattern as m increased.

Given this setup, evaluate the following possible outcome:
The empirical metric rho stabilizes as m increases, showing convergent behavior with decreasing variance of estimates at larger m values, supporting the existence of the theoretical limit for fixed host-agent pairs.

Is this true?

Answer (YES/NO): YES